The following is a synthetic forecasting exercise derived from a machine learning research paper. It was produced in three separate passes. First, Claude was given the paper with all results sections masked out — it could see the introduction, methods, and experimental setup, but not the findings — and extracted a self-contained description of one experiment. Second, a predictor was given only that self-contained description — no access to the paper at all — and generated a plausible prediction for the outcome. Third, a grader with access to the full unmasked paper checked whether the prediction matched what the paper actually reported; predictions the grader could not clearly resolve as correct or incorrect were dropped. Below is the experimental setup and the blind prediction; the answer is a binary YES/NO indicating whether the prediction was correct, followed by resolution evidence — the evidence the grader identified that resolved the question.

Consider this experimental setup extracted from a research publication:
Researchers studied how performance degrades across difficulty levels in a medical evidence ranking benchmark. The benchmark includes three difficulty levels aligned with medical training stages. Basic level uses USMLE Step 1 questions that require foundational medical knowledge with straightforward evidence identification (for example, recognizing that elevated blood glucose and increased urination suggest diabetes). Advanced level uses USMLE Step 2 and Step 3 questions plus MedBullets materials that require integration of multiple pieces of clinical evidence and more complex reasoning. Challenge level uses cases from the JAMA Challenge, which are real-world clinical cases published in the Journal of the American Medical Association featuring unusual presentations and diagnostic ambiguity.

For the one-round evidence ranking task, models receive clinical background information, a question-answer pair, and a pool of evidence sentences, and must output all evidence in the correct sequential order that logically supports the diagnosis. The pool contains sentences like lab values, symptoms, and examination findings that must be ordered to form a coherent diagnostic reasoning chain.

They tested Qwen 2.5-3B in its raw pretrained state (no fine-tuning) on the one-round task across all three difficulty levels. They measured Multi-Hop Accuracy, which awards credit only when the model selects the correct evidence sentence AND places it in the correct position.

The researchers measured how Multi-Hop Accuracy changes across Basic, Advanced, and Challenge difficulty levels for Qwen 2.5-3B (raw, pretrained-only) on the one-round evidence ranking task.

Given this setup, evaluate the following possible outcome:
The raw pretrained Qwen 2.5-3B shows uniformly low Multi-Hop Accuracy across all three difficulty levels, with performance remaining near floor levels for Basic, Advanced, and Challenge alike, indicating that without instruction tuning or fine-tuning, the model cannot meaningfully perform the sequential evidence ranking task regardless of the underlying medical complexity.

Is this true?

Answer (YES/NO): NO